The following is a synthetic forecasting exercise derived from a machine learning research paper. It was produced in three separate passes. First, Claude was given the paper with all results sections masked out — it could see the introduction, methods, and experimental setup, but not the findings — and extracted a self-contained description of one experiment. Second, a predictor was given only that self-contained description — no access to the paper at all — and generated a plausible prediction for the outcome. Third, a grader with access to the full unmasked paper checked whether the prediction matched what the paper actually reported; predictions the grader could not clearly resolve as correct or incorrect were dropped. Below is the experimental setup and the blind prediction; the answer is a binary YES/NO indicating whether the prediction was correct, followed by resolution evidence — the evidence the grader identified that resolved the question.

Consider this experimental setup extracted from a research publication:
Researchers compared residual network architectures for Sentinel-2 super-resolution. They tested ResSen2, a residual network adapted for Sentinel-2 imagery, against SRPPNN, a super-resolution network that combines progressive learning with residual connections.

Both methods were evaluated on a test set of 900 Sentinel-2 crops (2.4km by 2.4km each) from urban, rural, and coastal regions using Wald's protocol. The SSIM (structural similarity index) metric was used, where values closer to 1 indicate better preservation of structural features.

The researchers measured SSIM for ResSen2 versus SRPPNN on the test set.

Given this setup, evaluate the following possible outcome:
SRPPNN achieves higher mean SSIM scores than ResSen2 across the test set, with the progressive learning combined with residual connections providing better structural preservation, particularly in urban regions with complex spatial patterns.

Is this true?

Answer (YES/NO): YES